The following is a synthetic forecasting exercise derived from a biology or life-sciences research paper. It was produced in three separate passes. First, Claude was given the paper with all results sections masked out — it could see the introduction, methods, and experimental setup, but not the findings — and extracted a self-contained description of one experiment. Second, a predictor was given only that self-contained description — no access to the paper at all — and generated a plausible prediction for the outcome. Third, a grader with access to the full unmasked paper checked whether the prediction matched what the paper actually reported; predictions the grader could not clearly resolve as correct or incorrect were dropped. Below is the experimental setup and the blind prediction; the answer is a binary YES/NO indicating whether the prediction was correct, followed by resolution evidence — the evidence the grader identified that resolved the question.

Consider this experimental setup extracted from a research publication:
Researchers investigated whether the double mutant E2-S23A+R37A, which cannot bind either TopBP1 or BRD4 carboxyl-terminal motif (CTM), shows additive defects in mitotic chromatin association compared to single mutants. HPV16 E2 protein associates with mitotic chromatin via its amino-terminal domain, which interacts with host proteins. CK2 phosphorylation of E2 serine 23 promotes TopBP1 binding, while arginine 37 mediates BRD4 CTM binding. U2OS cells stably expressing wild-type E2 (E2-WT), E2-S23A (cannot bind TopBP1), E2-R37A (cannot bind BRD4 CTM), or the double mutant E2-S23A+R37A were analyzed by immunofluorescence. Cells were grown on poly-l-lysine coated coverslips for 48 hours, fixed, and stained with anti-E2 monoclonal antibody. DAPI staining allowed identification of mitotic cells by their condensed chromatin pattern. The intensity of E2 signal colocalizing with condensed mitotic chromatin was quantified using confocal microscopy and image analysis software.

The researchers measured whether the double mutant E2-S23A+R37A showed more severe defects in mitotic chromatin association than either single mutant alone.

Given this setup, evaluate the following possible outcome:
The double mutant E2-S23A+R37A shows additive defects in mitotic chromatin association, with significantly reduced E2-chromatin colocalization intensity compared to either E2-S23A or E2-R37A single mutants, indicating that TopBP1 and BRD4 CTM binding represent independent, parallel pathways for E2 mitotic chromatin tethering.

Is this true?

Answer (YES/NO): YES